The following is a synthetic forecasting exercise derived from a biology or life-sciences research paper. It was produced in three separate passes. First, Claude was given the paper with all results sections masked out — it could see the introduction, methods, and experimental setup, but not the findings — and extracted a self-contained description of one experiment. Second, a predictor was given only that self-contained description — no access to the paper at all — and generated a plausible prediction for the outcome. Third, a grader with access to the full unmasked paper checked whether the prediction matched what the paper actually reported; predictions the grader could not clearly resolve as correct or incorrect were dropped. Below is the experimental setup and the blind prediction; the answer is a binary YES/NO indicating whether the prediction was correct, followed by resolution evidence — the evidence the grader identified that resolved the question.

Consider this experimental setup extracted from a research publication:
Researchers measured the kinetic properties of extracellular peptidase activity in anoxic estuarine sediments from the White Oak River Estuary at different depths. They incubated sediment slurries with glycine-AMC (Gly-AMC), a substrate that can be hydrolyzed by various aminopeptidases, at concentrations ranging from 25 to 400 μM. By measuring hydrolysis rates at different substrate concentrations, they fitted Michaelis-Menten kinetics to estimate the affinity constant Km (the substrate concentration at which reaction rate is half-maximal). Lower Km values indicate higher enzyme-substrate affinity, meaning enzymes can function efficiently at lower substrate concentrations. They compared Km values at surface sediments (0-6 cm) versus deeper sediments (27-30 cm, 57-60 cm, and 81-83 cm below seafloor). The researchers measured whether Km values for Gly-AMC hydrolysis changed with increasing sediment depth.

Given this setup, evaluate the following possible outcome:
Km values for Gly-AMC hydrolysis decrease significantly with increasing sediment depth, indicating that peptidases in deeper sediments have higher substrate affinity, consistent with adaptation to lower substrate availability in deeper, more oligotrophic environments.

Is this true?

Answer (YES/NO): YES